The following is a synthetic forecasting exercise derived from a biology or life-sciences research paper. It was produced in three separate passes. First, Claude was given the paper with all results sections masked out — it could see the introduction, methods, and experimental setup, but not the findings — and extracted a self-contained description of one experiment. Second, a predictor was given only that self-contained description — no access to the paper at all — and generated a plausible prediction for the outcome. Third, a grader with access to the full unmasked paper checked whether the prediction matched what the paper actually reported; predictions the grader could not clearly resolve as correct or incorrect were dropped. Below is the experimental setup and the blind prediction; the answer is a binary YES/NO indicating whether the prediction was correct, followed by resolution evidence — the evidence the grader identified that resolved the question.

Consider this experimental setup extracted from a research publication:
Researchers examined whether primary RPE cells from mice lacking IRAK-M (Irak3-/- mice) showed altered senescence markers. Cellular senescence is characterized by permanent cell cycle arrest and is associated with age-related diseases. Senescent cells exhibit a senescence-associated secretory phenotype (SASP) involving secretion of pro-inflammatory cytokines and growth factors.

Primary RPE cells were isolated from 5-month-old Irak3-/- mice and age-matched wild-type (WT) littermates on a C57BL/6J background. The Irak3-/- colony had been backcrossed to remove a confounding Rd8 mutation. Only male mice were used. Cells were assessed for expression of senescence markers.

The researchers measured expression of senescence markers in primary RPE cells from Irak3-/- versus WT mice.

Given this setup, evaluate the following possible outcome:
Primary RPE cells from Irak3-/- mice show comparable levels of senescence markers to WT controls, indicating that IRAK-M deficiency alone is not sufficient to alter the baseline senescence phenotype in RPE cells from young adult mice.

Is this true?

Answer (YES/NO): NO